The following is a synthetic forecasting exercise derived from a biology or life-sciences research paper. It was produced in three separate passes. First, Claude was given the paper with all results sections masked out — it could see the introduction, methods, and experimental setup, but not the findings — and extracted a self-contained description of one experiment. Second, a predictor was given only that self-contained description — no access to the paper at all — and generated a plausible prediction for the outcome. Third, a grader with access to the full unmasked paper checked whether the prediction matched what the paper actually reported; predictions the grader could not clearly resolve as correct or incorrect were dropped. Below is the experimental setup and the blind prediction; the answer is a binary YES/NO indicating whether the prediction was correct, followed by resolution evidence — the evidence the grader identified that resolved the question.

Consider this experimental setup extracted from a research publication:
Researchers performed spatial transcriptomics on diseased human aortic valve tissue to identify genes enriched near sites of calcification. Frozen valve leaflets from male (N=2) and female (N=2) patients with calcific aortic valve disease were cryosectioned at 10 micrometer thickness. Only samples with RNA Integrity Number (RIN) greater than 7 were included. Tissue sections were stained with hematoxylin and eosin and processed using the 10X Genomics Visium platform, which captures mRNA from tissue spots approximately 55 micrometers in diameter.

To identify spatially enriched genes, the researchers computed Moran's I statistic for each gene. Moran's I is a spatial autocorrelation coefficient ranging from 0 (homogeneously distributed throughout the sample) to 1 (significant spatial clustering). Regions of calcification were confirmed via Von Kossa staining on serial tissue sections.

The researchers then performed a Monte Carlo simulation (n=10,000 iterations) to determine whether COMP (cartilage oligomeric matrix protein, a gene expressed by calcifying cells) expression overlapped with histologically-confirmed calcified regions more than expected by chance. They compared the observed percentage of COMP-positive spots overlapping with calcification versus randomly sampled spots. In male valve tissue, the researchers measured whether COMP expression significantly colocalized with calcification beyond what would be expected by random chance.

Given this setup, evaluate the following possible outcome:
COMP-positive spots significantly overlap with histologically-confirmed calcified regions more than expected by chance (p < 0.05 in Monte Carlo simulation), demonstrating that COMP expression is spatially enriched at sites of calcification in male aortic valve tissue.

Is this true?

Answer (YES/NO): YES